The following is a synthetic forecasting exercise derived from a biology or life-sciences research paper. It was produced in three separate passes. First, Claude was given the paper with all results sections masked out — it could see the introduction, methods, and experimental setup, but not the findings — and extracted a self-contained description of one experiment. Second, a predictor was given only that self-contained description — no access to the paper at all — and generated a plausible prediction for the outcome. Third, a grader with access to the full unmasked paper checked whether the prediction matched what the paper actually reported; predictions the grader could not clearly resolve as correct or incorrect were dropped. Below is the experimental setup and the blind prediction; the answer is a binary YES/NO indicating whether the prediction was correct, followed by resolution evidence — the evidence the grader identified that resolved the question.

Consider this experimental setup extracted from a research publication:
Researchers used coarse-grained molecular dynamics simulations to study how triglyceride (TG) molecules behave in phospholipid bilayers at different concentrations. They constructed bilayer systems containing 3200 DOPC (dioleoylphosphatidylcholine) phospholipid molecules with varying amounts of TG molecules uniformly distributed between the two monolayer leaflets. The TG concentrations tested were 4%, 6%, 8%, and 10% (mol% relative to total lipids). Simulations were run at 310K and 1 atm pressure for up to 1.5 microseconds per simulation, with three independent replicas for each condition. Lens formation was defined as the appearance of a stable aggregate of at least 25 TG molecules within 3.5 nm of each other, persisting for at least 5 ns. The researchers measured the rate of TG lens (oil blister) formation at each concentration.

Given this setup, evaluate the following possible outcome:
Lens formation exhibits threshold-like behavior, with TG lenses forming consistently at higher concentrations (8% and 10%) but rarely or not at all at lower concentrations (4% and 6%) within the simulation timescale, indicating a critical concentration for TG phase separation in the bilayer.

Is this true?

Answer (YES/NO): NO